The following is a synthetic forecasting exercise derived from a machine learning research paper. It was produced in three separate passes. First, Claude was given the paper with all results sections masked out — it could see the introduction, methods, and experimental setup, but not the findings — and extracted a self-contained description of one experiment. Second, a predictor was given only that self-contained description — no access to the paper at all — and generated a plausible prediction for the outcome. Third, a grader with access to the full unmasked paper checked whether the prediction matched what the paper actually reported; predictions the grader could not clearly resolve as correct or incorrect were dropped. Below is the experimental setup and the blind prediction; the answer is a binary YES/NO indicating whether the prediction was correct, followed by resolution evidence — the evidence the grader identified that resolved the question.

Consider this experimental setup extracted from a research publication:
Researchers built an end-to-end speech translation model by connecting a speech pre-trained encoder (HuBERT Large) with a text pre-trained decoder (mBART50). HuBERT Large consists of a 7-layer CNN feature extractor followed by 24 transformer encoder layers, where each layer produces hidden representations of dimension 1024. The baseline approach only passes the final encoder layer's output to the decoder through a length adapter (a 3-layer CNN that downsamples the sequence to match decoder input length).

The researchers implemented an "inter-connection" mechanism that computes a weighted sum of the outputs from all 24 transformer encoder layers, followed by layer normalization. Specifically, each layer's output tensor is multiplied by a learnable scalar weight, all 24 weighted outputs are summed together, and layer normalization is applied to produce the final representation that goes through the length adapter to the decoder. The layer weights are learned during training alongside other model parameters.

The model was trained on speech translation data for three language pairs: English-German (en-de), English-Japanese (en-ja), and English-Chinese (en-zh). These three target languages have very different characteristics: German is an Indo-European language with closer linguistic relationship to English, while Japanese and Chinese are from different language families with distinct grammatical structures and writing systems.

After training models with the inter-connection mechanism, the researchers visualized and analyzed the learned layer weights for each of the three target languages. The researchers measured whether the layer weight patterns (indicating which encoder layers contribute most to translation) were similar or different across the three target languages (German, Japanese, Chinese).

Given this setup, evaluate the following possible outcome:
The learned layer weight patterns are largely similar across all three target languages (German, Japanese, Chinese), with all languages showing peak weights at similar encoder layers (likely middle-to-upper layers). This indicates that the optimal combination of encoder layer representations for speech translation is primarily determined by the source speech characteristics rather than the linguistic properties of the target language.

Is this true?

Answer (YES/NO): NO